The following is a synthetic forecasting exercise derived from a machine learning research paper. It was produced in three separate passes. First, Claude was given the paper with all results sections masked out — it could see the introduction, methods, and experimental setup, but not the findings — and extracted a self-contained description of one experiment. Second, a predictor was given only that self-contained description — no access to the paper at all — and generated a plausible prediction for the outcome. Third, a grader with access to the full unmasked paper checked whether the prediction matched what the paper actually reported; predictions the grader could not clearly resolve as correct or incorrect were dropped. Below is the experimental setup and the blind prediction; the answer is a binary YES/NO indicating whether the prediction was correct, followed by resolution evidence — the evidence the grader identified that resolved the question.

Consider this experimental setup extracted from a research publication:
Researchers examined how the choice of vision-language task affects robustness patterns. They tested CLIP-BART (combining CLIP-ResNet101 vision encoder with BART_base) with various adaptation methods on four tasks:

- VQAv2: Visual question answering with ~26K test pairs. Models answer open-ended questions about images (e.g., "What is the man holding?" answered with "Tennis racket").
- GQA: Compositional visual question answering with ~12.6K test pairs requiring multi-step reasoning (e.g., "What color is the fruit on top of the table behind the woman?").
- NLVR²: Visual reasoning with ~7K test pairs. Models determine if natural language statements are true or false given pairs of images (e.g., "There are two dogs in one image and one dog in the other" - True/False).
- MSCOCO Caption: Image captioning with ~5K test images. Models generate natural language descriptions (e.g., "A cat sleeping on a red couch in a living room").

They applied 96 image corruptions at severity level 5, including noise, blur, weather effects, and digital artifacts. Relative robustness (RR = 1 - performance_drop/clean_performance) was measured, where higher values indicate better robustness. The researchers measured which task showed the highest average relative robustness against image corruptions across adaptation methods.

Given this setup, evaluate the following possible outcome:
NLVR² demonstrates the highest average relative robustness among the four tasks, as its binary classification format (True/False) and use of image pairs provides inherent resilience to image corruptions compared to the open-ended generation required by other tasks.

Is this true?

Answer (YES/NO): YES